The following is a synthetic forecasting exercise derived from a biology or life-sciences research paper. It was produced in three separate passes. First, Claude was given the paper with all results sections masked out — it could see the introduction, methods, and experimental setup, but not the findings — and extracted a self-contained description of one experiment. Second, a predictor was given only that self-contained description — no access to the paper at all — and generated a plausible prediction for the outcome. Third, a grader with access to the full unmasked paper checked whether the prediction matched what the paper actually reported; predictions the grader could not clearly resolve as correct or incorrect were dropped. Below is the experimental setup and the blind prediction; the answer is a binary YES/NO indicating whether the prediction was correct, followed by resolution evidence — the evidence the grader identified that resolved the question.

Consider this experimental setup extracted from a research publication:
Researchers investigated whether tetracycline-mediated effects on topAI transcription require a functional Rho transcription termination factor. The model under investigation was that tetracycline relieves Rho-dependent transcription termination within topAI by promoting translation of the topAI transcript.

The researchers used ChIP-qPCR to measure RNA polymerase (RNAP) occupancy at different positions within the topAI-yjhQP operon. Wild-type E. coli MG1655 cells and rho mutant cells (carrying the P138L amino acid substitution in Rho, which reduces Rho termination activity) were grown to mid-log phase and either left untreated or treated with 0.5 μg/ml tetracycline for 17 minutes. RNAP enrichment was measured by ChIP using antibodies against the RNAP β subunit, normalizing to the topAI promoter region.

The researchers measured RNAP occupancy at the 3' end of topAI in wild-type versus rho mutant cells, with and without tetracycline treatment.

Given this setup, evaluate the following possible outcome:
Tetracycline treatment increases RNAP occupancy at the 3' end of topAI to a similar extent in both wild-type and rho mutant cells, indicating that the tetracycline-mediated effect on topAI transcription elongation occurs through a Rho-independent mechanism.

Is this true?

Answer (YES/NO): NO